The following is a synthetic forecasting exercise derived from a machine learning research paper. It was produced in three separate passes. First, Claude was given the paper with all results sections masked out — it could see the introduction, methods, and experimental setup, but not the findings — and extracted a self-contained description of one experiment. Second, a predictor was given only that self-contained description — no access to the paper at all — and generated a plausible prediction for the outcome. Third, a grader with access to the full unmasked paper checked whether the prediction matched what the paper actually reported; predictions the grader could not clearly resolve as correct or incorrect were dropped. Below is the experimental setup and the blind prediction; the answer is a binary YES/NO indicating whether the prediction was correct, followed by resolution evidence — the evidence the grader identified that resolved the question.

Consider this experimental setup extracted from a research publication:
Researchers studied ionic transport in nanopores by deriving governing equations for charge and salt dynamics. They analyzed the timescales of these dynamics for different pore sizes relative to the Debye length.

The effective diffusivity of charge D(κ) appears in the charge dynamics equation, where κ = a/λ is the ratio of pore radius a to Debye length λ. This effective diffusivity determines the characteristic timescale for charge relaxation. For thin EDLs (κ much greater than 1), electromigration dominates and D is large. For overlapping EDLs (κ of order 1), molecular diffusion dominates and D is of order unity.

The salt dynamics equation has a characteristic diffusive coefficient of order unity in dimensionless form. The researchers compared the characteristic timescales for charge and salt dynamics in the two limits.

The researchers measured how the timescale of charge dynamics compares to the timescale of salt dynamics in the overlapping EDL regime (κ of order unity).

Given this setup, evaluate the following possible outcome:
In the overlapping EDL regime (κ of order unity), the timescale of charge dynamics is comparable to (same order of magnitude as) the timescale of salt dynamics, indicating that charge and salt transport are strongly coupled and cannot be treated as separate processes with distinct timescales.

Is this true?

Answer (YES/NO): YES